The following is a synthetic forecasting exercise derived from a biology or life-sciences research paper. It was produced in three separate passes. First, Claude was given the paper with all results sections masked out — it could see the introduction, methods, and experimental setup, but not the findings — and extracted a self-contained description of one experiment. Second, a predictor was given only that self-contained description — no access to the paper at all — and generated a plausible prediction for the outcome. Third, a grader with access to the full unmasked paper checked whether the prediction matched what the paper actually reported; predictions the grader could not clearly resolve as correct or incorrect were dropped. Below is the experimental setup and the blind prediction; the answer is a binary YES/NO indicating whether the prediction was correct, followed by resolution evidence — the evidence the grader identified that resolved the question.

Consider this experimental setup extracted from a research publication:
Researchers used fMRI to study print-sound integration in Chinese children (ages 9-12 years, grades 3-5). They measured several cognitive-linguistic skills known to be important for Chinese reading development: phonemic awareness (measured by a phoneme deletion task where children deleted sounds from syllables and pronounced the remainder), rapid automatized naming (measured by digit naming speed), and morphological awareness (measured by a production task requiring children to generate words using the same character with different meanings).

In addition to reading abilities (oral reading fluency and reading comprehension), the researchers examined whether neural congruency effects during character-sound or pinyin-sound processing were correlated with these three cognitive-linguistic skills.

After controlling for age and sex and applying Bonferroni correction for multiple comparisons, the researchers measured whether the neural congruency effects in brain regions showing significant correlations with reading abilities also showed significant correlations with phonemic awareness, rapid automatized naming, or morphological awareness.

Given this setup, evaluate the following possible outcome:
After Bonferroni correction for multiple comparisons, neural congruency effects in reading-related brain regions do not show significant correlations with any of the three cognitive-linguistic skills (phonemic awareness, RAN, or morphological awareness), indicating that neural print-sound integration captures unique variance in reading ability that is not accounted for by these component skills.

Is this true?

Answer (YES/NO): YES